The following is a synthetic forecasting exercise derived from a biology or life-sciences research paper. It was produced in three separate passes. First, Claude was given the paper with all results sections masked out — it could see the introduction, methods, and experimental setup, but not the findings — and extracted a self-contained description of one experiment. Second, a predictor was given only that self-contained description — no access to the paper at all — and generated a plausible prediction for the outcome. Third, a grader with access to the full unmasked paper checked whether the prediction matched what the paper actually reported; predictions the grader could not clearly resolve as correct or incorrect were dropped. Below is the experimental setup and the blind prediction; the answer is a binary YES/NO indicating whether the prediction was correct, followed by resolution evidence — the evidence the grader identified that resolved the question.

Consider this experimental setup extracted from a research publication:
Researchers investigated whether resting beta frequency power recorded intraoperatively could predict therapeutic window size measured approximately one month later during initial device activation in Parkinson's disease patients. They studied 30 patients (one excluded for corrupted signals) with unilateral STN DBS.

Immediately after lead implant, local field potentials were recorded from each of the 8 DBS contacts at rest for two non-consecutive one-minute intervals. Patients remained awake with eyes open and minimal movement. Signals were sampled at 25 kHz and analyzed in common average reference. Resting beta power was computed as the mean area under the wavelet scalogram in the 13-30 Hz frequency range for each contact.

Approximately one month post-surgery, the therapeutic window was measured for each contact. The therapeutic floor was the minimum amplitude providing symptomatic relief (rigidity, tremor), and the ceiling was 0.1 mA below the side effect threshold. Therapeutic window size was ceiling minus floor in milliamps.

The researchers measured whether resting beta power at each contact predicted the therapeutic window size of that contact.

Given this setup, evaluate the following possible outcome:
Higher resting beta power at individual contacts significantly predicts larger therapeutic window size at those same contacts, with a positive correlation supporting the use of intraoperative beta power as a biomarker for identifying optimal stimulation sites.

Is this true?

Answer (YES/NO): NO